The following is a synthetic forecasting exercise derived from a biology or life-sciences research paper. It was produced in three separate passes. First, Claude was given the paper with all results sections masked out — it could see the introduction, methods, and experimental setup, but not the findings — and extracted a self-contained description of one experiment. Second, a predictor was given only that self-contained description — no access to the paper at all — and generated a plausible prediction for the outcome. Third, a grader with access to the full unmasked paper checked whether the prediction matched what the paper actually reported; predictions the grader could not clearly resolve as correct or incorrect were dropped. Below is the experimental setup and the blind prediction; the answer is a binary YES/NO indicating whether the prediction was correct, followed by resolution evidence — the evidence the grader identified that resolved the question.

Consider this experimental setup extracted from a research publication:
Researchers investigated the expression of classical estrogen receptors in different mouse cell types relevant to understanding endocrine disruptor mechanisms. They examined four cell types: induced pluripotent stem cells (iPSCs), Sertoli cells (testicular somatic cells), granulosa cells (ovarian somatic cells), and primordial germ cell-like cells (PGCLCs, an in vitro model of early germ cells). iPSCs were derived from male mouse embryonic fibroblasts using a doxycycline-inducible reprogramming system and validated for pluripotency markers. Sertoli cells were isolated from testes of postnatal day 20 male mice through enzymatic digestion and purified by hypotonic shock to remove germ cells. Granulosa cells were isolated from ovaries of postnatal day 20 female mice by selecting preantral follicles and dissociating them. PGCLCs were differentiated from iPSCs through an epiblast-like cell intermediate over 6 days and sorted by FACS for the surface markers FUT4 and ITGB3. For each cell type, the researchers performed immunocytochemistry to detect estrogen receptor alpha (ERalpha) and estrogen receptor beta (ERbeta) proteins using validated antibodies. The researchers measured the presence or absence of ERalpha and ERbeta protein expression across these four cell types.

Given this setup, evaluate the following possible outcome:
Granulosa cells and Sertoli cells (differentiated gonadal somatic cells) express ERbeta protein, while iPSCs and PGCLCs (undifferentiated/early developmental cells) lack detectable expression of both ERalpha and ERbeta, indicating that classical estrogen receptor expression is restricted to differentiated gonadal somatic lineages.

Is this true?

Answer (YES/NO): NO